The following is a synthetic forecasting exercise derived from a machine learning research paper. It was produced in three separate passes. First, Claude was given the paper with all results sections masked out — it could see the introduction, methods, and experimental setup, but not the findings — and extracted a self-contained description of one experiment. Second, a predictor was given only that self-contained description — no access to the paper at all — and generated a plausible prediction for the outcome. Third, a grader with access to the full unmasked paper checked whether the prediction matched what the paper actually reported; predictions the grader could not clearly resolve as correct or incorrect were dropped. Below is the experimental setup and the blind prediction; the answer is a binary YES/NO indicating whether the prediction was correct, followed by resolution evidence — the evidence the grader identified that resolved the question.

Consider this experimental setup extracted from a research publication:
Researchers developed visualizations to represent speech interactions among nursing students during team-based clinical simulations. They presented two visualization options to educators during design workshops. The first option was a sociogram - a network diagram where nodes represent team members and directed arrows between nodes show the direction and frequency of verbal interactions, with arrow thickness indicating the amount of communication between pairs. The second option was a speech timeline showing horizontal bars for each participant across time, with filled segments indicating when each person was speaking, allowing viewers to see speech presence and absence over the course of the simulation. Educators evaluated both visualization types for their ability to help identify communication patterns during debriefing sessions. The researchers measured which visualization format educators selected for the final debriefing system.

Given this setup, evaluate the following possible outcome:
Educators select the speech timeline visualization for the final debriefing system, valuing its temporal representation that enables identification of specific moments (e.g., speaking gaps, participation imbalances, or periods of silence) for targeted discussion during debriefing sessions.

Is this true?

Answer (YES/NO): NO